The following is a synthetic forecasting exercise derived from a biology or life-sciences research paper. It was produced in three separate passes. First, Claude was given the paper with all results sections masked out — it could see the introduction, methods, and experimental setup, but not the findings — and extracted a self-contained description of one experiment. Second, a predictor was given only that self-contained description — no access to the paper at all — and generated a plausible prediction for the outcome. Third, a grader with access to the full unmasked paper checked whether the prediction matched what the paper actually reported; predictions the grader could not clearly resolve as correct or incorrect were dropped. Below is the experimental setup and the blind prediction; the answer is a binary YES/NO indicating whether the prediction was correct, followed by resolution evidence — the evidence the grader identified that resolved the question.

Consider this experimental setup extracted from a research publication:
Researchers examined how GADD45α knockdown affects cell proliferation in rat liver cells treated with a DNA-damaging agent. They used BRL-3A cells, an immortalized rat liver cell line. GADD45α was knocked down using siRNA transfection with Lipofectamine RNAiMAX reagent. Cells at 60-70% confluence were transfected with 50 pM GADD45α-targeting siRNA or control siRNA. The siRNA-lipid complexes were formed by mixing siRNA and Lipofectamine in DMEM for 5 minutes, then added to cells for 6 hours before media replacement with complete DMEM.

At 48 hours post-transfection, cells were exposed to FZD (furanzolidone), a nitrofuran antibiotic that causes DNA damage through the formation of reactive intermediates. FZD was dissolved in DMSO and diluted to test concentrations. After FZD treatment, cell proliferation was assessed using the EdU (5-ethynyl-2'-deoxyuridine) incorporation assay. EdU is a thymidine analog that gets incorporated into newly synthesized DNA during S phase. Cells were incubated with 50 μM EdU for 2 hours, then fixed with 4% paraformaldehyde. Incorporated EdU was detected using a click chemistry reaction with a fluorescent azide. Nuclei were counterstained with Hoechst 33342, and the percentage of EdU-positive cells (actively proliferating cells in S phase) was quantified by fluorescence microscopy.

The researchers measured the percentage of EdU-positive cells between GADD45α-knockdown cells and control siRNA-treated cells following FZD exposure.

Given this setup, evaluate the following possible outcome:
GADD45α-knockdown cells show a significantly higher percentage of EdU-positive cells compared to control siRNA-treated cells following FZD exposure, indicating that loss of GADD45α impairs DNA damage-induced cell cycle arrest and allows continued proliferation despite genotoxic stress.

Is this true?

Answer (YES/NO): NO